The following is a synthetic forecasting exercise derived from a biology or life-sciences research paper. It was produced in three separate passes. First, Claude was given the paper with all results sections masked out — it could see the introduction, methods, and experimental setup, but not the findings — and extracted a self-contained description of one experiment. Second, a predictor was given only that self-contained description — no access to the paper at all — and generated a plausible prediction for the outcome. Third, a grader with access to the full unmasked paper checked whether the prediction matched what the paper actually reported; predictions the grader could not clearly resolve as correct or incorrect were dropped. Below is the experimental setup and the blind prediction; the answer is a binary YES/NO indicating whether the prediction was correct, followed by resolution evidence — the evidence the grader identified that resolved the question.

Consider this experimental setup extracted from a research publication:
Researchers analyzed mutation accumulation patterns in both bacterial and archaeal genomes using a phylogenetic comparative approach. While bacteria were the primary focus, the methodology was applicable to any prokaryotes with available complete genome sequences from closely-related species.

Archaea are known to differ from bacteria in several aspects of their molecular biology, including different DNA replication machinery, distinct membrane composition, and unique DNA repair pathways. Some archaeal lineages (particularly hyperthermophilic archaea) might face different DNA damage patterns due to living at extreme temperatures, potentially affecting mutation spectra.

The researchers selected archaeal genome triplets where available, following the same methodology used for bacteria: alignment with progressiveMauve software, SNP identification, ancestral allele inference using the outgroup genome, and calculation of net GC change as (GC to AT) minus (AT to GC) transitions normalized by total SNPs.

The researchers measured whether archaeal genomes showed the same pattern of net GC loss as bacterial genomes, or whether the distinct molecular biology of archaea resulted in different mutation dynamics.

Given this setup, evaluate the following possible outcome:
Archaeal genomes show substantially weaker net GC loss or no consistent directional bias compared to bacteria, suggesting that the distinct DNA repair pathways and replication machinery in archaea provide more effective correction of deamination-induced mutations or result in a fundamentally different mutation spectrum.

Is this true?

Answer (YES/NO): NO